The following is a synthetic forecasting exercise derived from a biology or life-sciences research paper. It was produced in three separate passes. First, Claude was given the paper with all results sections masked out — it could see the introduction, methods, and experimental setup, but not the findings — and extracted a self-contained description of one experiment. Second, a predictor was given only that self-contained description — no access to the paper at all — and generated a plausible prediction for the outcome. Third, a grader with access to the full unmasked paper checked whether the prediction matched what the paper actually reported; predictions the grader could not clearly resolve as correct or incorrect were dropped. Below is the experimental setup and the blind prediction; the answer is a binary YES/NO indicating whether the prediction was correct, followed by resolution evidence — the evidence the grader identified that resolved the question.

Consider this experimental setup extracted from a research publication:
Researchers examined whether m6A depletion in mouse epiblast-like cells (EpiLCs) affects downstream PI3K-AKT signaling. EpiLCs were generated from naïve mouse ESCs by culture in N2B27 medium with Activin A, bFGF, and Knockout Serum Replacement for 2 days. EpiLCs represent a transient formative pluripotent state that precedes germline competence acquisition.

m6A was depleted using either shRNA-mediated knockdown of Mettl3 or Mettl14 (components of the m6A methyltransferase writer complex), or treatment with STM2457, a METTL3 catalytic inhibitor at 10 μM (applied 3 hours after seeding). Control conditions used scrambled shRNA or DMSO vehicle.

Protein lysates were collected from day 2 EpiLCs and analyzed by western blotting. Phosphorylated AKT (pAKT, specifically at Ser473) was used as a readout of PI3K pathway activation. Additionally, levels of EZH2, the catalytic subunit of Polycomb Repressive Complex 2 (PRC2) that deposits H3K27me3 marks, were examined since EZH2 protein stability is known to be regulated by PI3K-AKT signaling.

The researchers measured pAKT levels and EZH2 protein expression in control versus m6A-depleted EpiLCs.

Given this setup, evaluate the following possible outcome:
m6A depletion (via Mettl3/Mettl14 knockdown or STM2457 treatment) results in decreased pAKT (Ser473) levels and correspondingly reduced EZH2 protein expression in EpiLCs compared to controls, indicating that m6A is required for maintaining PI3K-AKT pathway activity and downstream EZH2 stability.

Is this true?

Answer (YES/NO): NO